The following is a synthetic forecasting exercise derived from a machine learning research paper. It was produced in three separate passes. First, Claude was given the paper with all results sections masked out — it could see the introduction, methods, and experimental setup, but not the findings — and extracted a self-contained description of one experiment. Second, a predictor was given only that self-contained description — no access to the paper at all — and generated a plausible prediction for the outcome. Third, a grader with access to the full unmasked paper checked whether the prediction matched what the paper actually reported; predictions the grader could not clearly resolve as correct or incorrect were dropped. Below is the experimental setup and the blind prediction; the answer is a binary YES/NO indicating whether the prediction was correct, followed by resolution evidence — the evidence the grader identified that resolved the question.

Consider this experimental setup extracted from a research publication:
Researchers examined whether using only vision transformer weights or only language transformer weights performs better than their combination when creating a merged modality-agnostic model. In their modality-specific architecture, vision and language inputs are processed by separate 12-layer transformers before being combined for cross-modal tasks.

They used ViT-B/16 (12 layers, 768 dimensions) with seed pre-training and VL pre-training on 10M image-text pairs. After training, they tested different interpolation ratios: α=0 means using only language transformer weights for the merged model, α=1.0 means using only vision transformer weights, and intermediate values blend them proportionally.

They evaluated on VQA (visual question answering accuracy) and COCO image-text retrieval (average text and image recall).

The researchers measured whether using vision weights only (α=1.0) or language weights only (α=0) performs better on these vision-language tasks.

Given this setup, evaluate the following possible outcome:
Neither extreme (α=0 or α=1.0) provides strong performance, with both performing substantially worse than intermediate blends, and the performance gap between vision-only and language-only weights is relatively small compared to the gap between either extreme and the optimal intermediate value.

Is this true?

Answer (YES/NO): NO